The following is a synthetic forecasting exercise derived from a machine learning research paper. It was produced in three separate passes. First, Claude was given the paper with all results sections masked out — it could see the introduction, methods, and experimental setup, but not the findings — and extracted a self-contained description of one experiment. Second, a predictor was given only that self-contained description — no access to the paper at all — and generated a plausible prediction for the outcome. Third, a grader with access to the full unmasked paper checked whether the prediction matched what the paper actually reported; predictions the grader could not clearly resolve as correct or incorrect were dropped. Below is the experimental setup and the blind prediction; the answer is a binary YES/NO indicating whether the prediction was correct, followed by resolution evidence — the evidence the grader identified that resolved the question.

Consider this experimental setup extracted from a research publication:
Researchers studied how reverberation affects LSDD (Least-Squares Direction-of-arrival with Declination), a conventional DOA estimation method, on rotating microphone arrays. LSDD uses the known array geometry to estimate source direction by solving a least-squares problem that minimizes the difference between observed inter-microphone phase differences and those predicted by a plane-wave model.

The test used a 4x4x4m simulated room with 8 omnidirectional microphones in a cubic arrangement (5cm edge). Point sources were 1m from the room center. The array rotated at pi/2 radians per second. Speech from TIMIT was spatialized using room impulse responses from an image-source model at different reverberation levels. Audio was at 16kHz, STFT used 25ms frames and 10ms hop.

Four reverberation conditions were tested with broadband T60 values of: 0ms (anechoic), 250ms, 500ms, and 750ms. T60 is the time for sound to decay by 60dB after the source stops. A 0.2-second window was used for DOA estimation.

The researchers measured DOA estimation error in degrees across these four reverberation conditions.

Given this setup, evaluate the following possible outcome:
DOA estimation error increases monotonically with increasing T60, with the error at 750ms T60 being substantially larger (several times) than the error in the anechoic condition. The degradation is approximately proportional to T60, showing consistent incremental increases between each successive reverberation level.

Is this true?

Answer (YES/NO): NO